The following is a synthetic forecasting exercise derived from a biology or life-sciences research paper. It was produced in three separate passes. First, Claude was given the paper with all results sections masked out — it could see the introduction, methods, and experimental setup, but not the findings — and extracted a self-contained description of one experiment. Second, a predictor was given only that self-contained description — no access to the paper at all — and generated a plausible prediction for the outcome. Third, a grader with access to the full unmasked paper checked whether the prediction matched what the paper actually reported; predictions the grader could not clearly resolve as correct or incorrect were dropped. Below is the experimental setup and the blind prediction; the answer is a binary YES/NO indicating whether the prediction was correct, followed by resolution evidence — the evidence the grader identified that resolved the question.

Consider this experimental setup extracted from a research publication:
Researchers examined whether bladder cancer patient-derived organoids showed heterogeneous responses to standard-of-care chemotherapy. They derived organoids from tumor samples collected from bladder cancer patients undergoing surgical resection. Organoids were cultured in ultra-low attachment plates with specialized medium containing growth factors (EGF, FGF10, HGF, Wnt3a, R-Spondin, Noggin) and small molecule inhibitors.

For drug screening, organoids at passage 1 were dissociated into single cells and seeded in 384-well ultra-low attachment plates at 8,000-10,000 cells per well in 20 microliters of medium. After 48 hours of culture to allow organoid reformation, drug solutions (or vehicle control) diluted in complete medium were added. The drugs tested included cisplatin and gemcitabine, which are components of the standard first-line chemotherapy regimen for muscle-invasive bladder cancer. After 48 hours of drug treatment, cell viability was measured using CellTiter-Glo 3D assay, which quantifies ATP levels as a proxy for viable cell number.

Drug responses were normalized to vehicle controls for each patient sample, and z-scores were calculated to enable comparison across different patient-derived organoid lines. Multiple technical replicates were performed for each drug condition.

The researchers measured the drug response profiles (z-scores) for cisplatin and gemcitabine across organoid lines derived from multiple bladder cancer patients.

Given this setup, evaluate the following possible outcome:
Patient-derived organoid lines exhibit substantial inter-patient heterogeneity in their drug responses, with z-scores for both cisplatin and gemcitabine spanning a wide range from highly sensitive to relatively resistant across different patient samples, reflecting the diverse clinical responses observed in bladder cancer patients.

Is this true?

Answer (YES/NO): NO